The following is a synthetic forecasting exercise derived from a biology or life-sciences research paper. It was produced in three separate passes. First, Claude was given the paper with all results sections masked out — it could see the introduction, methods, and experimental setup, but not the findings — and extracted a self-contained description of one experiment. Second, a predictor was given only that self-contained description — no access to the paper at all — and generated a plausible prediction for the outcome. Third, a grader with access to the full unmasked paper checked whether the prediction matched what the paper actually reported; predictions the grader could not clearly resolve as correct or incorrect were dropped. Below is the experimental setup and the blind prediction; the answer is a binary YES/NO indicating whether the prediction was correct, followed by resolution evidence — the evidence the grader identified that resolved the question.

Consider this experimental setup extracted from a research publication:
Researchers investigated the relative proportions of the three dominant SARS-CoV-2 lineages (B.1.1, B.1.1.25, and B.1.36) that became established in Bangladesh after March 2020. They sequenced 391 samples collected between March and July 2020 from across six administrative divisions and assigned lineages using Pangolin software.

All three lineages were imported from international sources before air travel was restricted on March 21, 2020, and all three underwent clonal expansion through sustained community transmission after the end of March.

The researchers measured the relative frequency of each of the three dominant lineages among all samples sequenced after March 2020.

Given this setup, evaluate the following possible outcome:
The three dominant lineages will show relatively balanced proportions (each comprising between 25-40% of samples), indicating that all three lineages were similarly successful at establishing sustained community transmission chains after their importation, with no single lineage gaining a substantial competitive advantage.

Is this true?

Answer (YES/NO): NO